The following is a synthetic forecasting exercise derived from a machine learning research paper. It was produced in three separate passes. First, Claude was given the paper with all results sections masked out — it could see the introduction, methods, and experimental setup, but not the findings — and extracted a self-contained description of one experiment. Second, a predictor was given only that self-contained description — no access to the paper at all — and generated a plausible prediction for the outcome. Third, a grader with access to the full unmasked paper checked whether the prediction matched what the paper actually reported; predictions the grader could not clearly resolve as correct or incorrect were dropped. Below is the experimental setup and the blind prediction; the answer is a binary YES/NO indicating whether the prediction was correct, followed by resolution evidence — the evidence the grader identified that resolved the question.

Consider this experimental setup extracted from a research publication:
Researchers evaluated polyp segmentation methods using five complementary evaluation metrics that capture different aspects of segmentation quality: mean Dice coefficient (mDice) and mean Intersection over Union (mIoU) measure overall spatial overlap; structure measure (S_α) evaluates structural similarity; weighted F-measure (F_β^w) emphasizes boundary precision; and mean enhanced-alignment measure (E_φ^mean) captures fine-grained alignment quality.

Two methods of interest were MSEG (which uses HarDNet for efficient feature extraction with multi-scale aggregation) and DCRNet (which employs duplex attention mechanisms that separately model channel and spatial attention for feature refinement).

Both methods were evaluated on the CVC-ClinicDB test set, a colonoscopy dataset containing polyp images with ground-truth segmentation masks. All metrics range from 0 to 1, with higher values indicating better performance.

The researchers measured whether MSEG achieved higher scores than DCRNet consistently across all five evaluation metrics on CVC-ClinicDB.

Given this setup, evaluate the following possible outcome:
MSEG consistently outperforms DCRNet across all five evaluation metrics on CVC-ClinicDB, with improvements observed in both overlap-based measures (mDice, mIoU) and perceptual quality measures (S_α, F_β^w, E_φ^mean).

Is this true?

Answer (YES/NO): NO